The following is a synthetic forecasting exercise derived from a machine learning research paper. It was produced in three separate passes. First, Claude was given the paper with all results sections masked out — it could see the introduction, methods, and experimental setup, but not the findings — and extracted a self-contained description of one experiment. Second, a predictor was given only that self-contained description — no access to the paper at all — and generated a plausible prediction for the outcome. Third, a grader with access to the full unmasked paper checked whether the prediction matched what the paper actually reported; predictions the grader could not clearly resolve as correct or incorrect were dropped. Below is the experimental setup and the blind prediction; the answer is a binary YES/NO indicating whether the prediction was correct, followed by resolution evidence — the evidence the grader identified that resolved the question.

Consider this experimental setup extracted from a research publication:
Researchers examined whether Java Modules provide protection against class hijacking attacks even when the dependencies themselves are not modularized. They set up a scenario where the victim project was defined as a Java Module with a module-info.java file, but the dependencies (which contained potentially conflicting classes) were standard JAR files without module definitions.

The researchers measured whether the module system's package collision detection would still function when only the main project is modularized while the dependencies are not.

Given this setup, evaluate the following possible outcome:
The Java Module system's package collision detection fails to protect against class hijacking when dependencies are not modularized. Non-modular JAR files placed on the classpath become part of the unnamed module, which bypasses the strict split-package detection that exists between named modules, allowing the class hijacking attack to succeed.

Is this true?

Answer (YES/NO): NO